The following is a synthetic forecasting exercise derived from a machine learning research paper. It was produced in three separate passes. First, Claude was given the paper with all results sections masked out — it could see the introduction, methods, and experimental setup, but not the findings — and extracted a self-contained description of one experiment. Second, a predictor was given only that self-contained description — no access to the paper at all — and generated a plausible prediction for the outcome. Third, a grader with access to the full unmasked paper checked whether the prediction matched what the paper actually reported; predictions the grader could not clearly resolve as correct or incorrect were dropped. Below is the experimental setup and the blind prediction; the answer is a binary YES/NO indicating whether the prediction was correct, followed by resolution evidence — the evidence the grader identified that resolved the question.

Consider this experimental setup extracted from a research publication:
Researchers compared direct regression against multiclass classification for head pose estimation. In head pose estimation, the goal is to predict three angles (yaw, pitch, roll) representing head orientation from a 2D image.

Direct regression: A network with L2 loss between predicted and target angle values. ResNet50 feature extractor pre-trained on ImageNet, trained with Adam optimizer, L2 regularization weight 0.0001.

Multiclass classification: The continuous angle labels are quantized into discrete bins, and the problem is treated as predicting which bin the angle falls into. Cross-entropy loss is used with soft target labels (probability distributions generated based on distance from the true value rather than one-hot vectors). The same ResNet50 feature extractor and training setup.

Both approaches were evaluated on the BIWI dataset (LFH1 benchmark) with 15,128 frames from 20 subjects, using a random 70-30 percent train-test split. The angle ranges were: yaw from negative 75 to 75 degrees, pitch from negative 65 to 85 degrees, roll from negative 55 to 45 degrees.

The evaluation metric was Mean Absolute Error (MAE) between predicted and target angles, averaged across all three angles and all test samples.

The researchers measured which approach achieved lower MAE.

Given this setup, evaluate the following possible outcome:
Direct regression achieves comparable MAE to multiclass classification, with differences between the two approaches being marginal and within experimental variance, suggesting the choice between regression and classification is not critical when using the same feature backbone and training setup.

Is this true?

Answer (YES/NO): NO